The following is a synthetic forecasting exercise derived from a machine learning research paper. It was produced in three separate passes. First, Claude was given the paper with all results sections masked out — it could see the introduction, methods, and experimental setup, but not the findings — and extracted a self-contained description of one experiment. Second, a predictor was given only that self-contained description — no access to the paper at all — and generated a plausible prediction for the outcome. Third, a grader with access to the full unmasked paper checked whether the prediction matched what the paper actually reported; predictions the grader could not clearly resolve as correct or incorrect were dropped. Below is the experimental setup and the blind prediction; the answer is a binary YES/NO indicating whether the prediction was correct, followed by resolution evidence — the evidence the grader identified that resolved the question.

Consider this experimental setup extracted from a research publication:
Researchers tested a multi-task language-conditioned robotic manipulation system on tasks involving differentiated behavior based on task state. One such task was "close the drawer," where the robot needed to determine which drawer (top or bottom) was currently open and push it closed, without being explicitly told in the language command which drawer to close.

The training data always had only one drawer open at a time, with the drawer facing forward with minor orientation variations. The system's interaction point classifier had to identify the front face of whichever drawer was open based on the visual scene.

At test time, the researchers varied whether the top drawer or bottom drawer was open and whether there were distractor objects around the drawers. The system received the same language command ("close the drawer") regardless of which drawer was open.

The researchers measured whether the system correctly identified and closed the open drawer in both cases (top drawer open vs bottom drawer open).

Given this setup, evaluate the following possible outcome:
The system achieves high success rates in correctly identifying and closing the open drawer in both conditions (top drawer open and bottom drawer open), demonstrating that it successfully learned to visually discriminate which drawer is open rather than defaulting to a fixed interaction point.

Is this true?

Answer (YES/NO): YES